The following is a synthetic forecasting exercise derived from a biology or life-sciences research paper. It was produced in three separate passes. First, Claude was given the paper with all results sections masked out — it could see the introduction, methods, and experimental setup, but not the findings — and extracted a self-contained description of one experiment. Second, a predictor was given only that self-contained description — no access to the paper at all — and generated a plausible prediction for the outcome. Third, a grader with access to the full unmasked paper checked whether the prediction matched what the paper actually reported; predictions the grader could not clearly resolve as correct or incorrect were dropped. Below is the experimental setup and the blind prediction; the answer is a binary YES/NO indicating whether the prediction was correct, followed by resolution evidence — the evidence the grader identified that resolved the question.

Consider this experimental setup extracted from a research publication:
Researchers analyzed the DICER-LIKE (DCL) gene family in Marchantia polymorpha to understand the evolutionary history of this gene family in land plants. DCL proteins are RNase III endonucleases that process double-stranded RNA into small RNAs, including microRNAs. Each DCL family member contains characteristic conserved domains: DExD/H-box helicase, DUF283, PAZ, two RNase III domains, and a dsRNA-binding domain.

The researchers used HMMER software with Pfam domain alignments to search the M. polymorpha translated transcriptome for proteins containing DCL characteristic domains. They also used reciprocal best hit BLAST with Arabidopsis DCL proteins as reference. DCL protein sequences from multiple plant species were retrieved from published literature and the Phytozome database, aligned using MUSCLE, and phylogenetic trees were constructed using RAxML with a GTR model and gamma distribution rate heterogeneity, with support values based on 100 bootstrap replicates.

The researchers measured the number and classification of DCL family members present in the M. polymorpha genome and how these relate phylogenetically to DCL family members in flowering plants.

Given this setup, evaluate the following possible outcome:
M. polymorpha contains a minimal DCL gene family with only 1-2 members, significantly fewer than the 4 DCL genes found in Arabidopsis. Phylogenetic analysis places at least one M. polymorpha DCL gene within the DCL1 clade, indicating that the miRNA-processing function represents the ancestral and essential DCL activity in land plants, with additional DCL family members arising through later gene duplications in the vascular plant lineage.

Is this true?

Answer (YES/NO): NO